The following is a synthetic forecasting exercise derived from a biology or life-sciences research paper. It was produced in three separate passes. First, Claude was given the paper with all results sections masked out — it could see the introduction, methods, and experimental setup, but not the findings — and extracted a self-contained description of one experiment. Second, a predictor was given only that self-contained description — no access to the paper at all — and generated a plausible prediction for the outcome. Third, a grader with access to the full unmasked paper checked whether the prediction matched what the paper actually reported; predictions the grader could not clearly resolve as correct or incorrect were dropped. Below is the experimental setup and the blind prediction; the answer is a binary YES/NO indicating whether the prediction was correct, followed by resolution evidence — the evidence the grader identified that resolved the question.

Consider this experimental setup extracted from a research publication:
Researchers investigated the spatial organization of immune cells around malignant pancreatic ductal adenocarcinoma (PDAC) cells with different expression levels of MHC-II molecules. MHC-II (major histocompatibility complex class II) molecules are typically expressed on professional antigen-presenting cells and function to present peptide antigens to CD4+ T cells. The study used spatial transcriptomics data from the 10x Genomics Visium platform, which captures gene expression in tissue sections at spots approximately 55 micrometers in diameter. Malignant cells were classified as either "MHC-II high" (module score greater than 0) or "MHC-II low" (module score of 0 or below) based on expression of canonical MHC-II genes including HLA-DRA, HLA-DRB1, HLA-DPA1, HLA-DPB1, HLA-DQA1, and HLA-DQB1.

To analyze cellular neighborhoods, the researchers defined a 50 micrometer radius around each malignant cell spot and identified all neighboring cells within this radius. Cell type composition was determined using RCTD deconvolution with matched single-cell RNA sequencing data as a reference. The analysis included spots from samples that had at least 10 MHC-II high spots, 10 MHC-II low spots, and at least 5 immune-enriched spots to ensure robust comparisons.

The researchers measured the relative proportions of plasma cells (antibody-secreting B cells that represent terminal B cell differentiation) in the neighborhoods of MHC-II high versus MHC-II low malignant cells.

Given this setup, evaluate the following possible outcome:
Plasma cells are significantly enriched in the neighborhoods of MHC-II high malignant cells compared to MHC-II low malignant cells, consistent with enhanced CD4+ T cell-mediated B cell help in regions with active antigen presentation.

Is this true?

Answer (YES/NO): NO